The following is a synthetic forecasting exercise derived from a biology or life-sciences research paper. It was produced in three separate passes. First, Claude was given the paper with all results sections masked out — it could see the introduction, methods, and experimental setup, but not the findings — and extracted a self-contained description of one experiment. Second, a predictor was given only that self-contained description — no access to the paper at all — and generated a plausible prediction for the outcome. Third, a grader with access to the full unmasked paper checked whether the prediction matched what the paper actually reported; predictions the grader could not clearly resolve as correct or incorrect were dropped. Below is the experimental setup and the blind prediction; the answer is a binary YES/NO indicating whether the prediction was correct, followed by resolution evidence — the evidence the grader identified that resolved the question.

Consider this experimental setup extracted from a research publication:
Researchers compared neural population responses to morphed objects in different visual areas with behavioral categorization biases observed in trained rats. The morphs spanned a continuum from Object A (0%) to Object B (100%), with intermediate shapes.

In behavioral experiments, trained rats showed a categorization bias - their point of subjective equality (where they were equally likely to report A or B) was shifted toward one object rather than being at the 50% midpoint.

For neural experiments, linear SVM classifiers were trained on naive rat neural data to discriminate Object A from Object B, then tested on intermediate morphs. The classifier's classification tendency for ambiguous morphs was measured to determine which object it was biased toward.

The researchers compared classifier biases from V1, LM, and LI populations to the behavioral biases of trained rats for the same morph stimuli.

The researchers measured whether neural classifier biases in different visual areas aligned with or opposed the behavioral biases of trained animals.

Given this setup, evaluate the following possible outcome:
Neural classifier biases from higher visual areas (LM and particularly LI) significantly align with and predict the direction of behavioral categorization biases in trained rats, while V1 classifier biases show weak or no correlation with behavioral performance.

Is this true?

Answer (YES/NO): NO